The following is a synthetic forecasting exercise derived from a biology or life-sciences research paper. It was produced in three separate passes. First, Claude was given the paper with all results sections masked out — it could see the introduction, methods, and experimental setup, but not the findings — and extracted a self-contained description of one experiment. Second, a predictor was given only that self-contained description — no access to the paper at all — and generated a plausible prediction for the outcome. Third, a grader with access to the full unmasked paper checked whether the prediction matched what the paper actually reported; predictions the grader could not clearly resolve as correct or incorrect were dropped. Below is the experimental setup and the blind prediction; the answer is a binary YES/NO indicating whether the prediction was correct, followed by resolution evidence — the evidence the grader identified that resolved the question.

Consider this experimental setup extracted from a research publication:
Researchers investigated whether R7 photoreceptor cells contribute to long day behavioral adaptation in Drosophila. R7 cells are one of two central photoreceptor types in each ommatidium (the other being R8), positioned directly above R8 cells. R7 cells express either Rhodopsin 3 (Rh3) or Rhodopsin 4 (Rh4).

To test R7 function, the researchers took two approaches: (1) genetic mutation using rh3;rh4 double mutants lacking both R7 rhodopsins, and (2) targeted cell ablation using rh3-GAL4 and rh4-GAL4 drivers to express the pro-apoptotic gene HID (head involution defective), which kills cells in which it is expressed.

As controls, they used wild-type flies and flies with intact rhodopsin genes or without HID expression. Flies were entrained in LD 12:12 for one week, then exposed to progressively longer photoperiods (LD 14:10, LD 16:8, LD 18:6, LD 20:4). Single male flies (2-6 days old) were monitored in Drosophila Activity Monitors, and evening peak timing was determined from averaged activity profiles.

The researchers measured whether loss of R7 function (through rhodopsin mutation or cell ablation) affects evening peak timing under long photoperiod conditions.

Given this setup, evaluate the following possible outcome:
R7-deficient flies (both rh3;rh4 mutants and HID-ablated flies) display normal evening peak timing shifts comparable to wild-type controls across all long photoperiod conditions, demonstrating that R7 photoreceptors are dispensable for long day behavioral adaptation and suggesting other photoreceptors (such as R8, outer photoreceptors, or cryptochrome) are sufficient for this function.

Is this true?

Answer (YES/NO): YES